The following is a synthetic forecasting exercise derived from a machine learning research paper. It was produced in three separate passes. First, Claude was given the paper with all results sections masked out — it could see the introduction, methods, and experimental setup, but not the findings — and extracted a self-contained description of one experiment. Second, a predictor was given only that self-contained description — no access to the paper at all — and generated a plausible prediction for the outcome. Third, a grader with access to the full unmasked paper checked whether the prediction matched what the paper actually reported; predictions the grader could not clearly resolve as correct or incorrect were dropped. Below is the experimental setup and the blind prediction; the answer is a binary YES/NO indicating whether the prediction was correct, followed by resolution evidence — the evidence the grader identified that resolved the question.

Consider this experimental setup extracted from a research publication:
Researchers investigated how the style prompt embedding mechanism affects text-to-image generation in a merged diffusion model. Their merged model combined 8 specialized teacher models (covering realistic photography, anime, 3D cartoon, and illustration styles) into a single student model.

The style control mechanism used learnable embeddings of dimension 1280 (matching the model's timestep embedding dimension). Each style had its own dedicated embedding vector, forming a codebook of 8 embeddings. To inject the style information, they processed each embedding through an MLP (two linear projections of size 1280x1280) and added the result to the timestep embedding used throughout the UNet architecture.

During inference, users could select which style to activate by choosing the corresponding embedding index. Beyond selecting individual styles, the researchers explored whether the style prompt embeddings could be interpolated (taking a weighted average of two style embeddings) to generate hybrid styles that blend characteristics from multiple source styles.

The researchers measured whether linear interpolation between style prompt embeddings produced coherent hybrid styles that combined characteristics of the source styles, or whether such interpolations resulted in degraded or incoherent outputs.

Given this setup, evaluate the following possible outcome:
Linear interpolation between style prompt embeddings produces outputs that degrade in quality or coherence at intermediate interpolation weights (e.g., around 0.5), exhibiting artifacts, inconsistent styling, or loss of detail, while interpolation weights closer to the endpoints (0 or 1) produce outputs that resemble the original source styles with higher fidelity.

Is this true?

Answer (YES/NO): NO